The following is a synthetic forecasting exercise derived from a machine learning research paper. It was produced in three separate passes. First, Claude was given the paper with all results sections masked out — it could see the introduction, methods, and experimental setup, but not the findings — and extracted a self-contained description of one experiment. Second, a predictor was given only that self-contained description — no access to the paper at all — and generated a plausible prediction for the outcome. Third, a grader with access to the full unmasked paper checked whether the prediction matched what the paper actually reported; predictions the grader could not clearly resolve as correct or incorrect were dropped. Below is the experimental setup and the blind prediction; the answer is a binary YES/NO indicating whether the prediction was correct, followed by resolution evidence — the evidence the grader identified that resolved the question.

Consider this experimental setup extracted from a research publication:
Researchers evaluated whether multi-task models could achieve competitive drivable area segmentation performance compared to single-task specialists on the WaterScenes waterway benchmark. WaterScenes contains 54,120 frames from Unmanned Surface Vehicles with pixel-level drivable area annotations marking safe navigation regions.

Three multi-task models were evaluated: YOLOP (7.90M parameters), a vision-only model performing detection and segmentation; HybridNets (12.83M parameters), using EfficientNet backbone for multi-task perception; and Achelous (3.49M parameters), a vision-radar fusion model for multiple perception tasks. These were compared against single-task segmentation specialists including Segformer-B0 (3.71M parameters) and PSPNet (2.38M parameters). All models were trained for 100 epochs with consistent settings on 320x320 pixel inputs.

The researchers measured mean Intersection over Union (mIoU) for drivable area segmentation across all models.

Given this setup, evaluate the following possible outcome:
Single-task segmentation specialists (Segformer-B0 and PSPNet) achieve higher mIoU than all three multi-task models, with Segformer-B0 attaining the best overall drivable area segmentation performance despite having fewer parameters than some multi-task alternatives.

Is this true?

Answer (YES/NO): NO